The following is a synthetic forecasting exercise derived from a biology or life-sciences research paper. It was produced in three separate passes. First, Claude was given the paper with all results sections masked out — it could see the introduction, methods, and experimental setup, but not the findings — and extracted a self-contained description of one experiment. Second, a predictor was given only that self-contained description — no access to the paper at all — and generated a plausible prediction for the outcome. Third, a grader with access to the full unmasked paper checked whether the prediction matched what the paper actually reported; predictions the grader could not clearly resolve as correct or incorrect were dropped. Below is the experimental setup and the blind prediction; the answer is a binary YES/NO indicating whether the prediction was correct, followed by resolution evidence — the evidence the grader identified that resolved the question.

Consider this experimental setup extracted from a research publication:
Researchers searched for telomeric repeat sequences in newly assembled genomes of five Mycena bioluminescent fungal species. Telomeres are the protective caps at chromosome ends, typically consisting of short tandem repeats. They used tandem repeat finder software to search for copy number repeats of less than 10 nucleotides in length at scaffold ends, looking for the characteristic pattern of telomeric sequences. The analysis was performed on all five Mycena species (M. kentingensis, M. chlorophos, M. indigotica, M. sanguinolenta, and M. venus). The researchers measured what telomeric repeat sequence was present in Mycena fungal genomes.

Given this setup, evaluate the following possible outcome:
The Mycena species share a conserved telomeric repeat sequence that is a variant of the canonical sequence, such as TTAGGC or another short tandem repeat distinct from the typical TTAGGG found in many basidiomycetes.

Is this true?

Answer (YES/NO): NO